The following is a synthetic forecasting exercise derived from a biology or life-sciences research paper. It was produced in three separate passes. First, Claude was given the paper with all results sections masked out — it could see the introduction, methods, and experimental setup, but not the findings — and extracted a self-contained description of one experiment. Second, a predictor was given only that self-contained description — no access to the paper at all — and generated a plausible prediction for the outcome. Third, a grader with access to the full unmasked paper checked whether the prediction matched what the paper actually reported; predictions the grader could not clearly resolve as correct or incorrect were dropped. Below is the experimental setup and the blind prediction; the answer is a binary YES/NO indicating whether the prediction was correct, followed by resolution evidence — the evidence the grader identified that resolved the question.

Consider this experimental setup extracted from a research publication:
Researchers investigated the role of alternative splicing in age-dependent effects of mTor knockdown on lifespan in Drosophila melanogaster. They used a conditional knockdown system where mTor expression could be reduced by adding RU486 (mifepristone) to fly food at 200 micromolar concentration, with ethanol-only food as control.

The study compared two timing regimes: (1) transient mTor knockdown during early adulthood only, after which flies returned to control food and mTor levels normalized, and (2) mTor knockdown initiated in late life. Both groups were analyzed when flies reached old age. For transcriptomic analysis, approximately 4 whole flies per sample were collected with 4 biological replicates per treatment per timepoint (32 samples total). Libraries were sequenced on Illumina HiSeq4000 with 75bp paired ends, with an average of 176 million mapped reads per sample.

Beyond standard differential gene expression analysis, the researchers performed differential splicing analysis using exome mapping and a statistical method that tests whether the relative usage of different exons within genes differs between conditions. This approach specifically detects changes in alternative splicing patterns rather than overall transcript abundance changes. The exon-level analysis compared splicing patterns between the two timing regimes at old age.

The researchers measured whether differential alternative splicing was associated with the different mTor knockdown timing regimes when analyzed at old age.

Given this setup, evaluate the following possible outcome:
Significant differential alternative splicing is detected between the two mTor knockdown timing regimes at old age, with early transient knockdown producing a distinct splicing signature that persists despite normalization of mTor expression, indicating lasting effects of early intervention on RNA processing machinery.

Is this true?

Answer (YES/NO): YES